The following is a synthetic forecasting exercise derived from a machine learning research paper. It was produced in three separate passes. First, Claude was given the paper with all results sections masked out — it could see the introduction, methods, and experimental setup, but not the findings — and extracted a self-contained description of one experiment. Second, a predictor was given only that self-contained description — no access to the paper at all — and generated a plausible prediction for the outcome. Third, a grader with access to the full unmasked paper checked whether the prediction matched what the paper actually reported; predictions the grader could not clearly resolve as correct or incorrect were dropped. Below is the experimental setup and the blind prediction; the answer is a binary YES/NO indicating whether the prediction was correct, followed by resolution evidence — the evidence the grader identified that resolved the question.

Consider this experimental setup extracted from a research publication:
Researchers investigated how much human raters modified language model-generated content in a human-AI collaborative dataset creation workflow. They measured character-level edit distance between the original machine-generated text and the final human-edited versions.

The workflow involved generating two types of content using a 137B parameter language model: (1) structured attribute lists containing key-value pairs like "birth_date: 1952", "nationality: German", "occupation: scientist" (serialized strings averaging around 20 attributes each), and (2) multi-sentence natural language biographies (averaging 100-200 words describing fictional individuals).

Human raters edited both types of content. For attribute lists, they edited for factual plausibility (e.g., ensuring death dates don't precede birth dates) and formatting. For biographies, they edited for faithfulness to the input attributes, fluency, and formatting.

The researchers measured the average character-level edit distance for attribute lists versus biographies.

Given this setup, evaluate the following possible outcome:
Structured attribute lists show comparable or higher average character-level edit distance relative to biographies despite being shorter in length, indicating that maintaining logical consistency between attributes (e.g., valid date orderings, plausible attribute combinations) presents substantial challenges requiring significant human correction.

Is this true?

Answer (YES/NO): NO